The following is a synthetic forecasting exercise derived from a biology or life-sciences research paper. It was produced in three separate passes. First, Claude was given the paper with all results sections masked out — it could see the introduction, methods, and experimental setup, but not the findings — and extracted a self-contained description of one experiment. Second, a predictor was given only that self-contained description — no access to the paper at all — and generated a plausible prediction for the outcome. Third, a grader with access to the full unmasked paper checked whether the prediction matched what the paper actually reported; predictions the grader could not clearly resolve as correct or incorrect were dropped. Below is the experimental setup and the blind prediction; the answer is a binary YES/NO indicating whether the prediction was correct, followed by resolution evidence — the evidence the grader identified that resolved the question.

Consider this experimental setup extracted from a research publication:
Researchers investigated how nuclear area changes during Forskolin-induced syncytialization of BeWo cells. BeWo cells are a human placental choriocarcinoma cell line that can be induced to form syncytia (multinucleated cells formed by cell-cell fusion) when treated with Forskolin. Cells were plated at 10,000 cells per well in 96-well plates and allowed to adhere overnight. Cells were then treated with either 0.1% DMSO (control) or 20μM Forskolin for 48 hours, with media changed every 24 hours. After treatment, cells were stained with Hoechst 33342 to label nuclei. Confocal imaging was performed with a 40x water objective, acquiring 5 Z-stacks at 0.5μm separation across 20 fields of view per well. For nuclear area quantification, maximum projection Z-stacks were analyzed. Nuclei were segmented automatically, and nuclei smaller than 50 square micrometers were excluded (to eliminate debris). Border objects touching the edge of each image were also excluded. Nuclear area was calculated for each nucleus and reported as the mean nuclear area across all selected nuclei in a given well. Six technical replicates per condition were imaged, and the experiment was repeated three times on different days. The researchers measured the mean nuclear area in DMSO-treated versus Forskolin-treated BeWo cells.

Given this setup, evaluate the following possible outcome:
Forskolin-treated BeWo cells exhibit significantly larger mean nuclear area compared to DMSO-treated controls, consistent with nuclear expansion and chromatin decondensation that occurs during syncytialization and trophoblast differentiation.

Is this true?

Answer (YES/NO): YES